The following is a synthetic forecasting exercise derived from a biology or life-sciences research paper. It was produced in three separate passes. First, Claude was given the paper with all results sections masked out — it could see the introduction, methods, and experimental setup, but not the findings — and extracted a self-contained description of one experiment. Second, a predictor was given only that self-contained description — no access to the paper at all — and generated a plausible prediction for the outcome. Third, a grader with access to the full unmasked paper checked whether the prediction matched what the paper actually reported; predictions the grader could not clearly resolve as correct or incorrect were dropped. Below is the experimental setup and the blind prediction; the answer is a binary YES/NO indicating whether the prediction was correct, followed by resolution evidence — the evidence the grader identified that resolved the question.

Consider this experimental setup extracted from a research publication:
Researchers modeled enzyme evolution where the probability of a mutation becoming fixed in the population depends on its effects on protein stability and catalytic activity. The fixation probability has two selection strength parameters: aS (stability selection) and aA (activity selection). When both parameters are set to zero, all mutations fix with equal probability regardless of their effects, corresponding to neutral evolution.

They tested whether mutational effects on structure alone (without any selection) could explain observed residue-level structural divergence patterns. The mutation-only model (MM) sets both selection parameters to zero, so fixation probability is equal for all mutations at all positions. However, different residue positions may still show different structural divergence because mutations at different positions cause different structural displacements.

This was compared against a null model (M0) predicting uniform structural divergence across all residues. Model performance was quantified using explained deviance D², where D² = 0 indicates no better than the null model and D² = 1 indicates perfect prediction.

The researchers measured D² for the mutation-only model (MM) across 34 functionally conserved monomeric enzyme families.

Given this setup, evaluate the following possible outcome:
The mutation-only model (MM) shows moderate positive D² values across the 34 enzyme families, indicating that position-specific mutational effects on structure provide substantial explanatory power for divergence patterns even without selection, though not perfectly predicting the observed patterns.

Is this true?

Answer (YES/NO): NO